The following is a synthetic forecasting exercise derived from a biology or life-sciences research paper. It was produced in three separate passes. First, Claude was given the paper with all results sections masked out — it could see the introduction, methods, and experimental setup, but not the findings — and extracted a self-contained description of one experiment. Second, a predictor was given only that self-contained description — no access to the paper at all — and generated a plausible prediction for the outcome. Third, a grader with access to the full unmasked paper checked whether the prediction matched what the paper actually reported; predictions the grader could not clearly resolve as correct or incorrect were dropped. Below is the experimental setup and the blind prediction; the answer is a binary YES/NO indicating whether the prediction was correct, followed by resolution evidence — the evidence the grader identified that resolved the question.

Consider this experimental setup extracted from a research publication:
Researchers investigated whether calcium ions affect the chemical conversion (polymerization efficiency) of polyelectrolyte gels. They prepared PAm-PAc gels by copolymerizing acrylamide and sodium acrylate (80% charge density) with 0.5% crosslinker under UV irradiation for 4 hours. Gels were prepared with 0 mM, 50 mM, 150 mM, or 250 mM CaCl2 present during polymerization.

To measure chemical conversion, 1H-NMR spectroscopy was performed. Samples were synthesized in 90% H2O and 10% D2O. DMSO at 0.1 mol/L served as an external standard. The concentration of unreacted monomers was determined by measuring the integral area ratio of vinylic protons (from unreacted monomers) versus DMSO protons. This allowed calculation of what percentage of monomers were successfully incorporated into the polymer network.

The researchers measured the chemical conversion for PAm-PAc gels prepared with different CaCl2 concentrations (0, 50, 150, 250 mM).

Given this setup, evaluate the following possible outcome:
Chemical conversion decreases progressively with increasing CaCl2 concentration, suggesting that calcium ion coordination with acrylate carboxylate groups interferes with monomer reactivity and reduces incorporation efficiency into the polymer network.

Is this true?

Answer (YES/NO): NO